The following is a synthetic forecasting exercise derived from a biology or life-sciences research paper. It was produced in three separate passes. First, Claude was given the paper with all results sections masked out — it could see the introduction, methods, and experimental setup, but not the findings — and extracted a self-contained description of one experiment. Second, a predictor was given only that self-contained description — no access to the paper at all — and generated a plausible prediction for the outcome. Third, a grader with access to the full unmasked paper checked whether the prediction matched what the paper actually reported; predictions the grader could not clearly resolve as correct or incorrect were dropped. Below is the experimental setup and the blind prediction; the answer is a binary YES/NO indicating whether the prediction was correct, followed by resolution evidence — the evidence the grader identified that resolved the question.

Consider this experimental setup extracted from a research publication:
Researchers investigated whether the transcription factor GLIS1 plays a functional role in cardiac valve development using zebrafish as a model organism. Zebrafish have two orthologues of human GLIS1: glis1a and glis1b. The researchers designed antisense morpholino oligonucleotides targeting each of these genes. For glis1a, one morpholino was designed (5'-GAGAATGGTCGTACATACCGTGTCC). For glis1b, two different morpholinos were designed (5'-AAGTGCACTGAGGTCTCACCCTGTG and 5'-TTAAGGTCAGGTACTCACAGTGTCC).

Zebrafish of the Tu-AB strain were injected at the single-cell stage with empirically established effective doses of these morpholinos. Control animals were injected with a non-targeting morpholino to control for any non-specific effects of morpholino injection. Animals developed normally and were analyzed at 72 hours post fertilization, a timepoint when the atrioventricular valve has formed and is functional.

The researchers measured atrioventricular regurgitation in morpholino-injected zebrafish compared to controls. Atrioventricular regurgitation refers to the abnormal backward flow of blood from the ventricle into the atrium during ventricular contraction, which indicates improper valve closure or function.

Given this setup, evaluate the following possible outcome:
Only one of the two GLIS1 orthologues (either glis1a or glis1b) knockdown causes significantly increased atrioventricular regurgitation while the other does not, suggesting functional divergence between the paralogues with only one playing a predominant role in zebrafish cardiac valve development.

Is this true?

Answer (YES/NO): YES